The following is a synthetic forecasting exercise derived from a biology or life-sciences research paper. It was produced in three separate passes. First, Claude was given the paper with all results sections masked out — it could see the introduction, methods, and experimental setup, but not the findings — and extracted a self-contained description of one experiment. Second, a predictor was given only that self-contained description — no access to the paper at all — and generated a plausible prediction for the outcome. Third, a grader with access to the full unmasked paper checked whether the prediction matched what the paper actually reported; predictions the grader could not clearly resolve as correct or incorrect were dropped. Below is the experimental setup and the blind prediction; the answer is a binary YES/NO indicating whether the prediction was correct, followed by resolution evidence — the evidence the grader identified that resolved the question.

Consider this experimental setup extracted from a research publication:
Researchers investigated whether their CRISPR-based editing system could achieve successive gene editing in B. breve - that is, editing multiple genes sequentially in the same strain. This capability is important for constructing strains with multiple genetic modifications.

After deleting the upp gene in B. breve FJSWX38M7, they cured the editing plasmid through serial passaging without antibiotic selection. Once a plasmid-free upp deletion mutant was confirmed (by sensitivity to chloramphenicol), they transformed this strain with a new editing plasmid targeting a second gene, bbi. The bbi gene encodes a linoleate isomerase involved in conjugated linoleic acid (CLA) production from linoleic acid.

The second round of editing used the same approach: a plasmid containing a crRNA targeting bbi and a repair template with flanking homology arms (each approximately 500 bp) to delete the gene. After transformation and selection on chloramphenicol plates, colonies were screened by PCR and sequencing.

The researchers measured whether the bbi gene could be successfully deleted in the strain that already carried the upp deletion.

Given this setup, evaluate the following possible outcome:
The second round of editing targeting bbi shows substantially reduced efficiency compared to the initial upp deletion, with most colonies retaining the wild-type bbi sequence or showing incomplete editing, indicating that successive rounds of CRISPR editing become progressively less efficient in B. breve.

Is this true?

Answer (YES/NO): NO